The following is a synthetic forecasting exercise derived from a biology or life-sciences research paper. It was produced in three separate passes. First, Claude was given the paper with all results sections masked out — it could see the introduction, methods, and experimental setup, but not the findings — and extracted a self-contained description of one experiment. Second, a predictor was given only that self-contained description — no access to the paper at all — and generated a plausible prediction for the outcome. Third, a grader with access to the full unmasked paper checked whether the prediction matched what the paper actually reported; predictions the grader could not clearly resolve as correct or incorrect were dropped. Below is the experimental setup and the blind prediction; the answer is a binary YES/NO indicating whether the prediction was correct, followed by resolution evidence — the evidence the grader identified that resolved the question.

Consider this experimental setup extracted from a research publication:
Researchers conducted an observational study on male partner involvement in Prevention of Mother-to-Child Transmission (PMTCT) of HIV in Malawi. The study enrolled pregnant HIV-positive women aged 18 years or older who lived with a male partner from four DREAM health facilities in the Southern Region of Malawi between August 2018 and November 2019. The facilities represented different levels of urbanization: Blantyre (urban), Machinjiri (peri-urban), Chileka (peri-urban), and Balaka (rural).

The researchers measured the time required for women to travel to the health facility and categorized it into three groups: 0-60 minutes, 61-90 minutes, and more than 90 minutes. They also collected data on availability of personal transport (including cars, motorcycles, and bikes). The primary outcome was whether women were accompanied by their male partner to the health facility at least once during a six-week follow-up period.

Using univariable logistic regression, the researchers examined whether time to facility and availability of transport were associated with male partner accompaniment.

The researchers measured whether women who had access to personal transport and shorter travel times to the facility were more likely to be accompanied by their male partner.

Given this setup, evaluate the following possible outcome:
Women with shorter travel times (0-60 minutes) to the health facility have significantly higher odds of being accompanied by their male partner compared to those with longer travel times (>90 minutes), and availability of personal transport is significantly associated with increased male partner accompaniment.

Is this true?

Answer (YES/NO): NO